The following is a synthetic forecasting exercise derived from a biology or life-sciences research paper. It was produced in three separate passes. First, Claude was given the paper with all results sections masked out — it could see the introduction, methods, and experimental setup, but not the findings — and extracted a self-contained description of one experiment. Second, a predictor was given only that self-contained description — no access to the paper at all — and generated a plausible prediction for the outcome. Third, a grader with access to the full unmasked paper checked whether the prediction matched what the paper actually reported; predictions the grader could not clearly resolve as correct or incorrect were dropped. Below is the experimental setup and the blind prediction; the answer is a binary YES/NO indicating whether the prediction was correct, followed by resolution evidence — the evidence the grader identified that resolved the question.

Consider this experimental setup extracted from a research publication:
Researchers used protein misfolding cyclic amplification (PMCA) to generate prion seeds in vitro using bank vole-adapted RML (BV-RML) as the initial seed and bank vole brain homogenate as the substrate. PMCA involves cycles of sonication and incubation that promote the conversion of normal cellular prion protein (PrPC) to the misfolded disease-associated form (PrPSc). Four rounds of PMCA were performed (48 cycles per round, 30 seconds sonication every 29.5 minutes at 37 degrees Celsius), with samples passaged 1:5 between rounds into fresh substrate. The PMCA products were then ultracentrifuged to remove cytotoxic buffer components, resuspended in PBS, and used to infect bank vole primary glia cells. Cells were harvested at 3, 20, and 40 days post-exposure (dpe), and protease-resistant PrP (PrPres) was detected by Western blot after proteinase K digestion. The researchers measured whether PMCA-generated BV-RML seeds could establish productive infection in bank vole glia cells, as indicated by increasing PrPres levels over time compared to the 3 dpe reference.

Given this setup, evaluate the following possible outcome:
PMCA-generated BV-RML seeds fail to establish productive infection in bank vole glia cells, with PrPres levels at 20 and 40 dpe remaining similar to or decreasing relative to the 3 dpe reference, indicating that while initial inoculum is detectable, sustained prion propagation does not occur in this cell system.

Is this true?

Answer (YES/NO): NO